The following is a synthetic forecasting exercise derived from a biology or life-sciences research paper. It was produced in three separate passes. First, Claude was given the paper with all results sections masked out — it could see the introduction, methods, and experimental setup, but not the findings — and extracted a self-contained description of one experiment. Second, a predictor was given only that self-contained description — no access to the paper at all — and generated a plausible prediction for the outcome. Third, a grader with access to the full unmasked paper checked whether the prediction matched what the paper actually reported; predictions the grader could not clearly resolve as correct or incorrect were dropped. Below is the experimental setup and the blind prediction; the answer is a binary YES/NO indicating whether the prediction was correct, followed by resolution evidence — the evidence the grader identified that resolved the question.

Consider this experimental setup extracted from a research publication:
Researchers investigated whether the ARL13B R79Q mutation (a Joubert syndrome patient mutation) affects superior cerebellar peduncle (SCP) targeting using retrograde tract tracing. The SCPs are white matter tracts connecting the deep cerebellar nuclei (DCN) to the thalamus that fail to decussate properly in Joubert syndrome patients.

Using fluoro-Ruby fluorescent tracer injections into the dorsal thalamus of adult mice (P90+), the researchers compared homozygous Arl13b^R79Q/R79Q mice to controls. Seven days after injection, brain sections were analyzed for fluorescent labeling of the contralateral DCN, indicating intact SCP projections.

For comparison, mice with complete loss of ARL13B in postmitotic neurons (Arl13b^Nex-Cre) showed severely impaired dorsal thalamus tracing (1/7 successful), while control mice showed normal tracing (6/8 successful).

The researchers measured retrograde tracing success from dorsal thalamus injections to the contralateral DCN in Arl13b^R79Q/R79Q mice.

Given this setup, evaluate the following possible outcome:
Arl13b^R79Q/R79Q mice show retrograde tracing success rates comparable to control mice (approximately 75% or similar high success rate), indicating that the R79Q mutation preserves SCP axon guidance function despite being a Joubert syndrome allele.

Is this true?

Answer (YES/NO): YES